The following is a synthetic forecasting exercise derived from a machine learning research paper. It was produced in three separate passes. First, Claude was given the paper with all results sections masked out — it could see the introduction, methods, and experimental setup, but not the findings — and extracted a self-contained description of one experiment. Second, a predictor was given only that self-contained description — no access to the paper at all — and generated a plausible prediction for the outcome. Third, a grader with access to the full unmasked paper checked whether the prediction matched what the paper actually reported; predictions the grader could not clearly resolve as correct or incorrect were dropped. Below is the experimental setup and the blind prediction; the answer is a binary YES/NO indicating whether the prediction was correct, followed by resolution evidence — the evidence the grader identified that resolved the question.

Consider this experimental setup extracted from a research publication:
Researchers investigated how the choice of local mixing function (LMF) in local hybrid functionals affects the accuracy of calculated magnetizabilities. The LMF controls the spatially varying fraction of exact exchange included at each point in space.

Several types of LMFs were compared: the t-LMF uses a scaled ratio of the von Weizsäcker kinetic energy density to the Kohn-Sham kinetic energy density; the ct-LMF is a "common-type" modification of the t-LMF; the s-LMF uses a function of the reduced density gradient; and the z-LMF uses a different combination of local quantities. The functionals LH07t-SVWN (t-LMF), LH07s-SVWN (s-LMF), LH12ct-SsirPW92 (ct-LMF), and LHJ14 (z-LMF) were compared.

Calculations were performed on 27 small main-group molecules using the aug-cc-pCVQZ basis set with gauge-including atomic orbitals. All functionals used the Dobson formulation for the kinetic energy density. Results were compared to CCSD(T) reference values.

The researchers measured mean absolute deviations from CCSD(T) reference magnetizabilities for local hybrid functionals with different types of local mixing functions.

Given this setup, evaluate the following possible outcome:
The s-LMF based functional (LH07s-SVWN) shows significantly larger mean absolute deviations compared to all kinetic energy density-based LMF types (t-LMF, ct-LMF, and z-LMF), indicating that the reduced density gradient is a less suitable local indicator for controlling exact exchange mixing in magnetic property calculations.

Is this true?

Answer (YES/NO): NO